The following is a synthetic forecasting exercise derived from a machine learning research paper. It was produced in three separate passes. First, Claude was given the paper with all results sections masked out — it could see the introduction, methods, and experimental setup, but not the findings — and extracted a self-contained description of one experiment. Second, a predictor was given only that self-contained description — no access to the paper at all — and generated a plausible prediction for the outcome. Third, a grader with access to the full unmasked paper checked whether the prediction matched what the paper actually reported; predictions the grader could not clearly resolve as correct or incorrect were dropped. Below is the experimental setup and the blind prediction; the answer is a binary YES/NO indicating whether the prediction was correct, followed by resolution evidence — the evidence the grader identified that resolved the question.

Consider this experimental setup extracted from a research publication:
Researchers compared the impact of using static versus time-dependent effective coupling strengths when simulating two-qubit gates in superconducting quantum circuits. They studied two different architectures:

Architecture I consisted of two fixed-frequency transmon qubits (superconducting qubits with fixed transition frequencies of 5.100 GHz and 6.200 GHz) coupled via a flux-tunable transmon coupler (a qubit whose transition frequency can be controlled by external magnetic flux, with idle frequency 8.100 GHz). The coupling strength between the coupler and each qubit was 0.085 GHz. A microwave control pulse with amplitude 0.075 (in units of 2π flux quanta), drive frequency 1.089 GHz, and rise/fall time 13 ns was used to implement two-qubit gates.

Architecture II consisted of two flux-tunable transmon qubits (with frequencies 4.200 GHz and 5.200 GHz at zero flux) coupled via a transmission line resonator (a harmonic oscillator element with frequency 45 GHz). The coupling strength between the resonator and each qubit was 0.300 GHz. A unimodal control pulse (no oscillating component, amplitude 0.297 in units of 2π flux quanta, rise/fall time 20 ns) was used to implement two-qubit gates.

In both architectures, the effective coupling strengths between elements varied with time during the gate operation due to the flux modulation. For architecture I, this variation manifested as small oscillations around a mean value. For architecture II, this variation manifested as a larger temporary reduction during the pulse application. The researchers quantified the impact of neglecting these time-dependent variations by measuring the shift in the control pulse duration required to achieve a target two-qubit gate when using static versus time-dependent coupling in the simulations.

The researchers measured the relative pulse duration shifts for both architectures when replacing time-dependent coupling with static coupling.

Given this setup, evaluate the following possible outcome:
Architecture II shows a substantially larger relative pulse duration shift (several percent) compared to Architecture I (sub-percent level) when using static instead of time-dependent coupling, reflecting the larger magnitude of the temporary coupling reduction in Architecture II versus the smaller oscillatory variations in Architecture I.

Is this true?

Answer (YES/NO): NO